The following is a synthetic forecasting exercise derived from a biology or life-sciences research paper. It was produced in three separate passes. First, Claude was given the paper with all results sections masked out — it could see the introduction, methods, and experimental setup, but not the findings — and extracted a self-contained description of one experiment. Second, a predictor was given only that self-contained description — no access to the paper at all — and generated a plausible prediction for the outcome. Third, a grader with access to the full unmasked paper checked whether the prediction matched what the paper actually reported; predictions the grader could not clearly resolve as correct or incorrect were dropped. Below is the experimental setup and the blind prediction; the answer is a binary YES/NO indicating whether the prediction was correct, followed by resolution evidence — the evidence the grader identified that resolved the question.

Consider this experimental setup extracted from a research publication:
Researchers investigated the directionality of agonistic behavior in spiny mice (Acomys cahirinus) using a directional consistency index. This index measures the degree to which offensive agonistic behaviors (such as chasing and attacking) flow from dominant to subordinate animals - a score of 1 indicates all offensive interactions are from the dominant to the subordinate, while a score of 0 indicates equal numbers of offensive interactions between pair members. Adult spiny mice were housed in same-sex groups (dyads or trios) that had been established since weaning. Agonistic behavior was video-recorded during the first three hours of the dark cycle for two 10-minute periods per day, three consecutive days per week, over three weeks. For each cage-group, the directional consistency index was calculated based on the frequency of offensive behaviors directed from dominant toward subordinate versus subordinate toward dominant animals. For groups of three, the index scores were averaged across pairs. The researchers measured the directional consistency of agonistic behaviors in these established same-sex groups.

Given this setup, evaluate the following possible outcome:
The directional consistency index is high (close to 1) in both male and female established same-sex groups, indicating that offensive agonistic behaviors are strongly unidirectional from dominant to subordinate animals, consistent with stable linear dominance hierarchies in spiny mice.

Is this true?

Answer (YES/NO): NO